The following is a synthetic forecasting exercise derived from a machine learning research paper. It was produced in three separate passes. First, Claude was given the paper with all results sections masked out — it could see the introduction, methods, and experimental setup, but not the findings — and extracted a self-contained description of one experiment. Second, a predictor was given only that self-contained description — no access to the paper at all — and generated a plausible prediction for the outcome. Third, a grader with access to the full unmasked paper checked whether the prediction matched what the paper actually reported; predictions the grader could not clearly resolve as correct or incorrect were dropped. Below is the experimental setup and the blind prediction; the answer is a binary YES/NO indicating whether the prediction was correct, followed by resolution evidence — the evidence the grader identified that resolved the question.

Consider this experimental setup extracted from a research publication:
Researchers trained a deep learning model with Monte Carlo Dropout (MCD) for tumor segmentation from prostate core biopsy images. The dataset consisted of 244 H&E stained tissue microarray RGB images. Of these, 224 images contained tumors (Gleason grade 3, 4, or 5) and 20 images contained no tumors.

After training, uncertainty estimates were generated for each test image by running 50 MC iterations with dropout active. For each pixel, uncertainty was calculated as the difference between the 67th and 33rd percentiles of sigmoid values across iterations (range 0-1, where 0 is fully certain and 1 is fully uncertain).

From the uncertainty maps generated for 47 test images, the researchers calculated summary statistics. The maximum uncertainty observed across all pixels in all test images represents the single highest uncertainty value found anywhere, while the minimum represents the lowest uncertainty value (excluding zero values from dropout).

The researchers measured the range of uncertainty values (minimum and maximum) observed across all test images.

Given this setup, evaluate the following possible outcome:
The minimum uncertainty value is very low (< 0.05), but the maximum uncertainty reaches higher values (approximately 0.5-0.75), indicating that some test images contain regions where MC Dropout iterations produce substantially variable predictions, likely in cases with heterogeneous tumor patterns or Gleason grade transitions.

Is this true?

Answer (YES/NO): NO